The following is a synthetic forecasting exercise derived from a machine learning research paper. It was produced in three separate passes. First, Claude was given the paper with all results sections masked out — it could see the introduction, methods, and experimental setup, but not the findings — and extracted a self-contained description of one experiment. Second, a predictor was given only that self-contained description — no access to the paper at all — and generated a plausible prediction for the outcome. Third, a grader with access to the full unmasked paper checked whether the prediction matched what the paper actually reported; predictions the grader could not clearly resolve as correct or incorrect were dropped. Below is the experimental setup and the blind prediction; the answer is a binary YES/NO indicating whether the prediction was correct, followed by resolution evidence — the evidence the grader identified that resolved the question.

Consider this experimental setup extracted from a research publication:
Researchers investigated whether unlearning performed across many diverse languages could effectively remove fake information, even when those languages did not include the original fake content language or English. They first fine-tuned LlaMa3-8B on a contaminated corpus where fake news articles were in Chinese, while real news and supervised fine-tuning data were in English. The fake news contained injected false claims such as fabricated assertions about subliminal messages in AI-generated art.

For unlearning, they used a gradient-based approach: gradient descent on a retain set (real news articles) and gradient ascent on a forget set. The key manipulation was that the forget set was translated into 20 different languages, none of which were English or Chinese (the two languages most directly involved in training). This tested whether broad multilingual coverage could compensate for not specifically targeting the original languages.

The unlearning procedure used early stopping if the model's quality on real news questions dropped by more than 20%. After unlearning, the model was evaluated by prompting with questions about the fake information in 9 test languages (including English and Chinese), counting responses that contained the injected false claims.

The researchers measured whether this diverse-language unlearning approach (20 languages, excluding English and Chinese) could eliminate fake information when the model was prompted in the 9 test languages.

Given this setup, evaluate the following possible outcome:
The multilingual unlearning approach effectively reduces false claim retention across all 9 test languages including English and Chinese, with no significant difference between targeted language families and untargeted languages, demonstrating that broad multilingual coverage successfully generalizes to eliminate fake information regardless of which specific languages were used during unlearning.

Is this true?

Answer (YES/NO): NO